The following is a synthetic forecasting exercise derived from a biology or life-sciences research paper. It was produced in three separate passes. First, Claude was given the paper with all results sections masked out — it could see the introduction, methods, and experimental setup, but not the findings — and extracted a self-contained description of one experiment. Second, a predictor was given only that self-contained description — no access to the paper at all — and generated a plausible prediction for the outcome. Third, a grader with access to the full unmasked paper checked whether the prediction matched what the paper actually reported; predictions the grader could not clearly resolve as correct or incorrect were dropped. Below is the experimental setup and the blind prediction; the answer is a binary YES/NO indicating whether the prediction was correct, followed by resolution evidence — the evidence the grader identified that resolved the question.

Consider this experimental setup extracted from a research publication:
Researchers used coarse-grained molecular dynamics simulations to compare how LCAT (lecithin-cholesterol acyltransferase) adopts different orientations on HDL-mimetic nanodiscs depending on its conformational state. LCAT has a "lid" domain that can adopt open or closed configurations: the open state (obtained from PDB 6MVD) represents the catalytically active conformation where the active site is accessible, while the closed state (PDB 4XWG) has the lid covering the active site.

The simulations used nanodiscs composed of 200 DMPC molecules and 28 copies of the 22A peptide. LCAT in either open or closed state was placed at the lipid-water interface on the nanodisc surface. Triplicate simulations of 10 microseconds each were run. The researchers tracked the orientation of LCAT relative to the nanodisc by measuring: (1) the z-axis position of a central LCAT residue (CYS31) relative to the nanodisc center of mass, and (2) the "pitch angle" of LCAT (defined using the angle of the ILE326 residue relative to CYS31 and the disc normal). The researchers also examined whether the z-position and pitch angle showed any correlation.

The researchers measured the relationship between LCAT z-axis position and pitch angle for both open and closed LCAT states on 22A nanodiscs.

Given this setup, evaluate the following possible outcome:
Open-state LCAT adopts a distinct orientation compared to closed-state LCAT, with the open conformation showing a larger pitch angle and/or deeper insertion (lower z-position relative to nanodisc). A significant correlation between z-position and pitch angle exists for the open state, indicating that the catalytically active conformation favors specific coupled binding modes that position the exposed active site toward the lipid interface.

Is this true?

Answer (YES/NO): YES